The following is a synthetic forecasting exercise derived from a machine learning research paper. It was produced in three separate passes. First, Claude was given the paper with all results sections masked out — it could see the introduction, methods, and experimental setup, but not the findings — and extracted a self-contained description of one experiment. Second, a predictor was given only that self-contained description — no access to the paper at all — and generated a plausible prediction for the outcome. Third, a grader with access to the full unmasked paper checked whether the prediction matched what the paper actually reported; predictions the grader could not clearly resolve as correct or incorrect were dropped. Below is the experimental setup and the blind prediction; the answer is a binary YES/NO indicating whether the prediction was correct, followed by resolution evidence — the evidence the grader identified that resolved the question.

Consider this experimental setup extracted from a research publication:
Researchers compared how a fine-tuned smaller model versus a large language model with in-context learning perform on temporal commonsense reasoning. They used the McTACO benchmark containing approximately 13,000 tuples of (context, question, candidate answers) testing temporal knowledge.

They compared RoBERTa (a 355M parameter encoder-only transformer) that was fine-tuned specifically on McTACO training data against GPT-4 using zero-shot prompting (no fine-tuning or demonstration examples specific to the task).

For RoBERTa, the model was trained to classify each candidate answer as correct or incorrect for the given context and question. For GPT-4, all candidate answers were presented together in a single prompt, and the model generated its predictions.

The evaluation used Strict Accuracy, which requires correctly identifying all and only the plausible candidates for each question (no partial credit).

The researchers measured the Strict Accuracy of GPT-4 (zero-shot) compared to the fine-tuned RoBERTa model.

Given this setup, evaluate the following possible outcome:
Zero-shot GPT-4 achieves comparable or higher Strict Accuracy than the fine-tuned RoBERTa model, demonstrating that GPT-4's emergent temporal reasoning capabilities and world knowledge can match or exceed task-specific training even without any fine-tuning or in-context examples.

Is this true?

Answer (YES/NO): NO